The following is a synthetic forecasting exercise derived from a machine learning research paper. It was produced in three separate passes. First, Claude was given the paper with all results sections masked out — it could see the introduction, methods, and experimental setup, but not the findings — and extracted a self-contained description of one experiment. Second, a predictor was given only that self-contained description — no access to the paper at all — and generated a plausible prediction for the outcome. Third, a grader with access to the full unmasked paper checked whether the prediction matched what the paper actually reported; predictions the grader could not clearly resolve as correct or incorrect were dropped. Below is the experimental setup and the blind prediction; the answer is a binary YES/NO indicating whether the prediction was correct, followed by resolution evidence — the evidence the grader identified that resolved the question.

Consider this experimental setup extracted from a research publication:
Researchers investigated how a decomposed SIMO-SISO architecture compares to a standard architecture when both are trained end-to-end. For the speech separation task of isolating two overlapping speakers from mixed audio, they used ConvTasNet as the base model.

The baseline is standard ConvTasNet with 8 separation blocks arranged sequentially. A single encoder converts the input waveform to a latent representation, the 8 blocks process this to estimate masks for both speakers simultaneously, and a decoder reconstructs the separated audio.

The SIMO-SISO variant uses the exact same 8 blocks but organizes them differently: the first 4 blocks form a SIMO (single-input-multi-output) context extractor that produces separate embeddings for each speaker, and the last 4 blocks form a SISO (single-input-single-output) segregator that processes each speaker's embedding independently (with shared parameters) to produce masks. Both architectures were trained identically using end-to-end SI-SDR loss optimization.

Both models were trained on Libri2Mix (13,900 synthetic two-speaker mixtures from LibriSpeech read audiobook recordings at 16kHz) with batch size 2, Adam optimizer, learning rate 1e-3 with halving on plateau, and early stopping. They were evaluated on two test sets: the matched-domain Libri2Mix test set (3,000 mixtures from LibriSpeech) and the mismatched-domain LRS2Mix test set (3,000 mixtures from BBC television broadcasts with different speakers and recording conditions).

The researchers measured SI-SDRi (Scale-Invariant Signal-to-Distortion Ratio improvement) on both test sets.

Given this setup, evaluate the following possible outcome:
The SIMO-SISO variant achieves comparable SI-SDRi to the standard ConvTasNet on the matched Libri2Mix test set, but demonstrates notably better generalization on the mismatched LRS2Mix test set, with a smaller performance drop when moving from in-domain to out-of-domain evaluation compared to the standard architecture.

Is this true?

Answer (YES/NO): NO